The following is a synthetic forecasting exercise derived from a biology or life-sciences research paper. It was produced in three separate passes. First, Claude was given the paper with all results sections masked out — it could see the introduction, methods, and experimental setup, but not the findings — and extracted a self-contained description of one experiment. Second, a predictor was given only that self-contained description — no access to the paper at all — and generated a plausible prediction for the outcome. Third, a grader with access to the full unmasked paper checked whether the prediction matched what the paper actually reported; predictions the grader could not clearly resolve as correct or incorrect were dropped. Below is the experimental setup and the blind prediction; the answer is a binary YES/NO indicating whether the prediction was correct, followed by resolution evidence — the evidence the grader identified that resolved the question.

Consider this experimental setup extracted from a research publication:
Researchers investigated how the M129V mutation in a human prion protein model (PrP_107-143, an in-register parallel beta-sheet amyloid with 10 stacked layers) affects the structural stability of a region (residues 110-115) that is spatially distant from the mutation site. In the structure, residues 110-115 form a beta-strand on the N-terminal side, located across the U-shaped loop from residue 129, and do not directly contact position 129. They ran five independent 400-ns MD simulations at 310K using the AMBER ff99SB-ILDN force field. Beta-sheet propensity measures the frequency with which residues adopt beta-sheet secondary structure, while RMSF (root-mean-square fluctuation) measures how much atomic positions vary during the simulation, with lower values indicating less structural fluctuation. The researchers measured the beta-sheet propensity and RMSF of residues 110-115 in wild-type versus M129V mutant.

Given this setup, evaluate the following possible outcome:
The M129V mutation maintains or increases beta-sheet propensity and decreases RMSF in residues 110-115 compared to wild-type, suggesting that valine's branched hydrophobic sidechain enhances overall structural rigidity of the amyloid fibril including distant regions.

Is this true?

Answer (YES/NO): YES